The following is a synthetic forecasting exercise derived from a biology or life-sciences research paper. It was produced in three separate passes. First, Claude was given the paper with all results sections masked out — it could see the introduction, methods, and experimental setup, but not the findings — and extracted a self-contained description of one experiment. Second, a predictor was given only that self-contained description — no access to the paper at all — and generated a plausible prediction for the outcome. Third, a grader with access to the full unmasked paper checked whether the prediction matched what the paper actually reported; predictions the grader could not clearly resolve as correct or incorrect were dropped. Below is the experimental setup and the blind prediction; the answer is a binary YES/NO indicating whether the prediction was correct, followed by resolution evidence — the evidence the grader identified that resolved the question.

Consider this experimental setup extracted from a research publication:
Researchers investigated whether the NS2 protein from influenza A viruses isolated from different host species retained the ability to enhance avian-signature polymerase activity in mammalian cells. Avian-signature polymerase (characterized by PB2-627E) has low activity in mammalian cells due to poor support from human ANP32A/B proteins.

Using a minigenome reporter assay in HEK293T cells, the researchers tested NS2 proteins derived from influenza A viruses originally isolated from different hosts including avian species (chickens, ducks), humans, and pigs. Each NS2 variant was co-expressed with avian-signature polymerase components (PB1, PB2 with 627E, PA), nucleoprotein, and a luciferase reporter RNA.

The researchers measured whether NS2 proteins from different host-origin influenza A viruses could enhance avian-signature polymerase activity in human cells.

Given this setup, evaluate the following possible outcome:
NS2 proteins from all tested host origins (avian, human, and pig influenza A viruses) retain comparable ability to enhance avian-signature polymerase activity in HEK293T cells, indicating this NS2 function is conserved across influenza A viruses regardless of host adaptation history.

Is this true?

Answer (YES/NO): YES